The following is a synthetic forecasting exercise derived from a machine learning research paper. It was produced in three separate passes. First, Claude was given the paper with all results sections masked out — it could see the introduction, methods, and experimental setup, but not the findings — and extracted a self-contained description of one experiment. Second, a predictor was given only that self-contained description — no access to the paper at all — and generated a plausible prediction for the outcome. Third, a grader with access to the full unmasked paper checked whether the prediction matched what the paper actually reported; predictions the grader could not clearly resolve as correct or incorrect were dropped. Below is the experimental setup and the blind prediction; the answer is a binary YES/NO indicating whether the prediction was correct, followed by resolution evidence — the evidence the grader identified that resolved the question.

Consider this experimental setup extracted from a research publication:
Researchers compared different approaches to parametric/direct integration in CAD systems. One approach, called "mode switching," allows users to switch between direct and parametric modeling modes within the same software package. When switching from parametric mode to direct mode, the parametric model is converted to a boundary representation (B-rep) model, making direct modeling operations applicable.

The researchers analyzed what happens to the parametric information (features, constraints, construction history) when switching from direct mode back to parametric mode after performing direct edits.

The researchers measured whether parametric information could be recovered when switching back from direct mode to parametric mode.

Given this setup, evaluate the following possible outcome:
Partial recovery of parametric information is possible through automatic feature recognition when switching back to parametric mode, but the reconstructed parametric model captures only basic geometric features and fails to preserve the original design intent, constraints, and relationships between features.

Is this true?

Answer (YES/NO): NO